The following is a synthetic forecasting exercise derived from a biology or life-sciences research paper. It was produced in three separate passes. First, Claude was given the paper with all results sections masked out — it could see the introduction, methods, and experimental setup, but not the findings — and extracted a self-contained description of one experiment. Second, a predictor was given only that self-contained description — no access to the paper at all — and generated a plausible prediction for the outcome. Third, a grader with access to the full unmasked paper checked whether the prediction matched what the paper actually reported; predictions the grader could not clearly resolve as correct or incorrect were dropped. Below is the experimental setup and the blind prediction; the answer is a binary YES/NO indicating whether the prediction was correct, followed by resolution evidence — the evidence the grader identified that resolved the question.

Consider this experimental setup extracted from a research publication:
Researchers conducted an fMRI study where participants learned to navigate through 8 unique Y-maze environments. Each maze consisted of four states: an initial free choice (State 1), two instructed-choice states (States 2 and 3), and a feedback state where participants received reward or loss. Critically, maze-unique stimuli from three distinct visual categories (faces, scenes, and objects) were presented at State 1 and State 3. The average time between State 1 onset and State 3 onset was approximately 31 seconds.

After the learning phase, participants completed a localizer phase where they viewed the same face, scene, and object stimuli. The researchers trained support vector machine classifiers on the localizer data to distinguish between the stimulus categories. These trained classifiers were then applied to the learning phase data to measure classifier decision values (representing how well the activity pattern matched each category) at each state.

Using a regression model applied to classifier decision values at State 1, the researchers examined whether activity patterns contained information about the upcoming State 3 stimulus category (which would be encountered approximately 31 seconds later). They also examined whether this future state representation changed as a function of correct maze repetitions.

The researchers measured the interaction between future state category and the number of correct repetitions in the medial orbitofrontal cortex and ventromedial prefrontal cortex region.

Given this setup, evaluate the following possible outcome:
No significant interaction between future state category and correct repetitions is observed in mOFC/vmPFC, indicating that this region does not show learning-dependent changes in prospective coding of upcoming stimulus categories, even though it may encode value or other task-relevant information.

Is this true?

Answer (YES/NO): NO